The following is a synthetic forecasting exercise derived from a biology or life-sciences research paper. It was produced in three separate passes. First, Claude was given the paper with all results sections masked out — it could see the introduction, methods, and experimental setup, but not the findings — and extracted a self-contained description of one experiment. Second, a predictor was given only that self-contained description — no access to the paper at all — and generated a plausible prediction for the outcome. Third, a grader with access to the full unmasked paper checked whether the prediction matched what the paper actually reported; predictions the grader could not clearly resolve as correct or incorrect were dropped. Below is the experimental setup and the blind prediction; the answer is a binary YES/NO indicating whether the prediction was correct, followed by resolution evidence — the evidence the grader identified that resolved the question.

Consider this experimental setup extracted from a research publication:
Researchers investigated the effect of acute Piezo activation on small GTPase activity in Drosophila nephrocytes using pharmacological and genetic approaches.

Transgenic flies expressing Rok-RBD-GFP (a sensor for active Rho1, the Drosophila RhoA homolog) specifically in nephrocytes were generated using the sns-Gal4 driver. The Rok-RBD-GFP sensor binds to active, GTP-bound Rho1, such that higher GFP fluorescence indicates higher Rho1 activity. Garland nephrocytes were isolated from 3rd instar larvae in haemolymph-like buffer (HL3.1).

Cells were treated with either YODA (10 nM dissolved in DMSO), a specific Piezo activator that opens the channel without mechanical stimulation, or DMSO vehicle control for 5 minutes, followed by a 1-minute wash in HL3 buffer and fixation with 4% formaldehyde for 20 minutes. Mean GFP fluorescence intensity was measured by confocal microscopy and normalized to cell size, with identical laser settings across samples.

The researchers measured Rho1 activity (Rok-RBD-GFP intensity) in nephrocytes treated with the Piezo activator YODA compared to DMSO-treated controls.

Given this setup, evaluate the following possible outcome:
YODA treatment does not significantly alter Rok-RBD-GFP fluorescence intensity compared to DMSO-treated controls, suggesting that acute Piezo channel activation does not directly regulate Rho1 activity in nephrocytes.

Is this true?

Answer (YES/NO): NO